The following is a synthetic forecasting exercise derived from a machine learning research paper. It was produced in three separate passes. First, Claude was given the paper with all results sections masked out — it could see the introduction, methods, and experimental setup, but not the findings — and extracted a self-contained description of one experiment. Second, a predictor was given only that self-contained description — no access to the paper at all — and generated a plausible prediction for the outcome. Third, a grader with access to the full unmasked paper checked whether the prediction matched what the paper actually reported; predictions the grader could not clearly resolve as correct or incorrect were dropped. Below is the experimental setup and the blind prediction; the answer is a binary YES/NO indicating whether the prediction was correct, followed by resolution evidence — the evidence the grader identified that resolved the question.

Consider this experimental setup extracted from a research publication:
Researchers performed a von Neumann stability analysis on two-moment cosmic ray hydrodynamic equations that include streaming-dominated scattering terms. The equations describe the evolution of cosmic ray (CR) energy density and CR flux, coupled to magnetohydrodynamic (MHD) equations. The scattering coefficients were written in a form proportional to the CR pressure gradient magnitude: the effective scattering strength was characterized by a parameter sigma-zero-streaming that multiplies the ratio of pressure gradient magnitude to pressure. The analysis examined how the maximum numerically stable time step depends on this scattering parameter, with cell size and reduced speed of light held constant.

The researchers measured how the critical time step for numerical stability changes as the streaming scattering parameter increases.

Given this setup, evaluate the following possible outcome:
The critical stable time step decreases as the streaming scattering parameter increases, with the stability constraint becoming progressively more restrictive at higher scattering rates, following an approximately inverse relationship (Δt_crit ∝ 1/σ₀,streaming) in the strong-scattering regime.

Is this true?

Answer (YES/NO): YES